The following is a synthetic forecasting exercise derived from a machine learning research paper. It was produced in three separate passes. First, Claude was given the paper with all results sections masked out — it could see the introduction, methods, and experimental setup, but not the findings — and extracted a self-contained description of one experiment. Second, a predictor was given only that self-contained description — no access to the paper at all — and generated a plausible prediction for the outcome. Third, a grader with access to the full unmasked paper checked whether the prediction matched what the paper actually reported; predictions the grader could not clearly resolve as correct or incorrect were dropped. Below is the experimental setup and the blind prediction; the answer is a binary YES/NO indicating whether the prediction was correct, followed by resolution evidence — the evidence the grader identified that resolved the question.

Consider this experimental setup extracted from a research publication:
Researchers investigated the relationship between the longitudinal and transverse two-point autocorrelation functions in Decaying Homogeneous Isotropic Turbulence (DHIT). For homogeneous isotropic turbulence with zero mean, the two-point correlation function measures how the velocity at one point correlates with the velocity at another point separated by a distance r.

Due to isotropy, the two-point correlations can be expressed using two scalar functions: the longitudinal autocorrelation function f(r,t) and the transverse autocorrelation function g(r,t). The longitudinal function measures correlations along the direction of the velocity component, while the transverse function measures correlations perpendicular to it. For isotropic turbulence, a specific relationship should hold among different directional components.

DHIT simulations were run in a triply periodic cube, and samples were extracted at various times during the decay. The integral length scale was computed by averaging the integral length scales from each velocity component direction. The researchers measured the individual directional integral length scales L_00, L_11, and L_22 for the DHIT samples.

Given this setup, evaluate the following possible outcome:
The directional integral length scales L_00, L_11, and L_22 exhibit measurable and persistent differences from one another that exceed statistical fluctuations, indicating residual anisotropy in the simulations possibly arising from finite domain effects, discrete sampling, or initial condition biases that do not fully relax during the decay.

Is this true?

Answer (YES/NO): NO